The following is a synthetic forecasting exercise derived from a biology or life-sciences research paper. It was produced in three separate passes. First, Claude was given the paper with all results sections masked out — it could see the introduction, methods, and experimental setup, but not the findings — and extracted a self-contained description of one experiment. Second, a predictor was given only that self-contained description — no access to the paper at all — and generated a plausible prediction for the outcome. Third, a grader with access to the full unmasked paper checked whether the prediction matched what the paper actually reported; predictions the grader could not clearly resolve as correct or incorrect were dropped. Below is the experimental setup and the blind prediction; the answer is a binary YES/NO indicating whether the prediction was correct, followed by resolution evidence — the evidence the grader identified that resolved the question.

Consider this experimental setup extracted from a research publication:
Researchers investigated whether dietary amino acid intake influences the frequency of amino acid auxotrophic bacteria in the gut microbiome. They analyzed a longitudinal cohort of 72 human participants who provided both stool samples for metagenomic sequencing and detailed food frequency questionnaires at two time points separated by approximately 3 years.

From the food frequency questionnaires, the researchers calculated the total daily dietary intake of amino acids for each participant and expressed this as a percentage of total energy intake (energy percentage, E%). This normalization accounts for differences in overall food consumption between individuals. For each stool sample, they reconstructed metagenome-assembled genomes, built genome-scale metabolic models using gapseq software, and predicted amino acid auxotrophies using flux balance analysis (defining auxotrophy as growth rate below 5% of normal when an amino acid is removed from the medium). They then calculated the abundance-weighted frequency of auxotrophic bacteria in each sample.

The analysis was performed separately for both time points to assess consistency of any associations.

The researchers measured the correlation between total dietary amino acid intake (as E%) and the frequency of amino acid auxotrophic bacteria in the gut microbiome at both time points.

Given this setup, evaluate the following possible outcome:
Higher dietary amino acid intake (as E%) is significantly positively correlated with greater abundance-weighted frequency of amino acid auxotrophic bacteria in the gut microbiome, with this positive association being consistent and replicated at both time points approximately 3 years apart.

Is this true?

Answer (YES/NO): NO